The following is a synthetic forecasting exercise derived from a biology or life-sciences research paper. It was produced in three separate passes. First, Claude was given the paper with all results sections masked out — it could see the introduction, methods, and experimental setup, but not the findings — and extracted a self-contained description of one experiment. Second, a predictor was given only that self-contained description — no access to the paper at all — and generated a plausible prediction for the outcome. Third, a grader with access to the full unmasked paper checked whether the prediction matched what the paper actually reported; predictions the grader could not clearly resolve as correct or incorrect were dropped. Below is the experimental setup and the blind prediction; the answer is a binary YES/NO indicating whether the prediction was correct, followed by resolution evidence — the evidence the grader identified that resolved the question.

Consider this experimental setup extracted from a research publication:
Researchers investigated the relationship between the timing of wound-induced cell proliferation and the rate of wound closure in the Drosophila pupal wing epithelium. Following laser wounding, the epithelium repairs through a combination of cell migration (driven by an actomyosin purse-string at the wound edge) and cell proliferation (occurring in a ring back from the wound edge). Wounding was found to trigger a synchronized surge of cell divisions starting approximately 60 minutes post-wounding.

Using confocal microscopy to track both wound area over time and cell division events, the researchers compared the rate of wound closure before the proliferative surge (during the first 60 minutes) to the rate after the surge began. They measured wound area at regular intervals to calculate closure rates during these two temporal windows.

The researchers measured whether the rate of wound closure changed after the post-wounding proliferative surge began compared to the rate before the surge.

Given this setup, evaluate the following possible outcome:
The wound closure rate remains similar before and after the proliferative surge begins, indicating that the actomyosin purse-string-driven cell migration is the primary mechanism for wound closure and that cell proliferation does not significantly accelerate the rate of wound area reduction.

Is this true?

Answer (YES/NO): YES